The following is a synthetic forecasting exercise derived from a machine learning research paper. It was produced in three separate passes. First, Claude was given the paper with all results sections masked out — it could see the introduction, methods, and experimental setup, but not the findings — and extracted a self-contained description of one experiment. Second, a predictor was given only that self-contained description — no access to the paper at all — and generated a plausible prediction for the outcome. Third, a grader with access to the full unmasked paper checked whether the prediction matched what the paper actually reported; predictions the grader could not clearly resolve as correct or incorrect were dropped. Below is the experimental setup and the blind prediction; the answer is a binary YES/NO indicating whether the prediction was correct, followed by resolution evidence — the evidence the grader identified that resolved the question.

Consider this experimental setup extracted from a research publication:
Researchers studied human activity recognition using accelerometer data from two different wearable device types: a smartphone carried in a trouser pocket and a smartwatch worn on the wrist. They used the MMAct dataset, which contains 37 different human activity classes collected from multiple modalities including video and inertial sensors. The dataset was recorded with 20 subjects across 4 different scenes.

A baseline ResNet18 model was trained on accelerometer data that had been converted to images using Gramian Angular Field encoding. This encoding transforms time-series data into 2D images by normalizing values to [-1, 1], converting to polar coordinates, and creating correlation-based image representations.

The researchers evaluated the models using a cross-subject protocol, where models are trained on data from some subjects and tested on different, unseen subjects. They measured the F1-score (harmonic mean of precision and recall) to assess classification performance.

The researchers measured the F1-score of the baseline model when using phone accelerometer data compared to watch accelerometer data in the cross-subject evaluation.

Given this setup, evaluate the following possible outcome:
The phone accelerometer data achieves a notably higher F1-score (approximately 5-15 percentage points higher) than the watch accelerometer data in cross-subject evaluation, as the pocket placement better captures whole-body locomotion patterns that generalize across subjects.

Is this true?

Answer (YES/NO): YES